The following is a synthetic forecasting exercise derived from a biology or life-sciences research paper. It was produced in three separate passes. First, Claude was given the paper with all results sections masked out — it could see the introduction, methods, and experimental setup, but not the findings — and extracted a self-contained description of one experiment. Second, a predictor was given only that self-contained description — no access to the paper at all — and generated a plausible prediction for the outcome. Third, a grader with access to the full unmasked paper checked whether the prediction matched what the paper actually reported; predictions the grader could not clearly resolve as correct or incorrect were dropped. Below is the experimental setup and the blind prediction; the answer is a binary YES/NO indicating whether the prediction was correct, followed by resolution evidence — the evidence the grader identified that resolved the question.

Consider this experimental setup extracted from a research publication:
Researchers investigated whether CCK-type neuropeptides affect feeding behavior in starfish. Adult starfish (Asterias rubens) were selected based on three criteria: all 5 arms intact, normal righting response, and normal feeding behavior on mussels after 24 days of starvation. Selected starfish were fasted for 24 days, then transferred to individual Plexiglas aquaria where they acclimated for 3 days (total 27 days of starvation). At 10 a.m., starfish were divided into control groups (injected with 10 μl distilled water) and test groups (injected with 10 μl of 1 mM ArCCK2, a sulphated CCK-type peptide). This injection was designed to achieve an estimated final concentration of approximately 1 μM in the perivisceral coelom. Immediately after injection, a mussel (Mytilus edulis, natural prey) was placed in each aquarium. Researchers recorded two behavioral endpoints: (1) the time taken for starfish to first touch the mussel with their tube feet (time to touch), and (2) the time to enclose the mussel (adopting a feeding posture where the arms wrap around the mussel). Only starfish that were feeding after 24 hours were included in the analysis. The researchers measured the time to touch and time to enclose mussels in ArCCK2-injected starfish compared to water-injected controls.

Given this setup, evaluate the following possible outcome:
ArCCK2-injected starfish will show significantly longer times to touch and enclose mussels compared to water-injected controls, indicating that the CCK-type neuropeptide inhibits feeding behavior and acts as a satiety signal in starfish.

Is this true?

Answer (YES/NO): NO